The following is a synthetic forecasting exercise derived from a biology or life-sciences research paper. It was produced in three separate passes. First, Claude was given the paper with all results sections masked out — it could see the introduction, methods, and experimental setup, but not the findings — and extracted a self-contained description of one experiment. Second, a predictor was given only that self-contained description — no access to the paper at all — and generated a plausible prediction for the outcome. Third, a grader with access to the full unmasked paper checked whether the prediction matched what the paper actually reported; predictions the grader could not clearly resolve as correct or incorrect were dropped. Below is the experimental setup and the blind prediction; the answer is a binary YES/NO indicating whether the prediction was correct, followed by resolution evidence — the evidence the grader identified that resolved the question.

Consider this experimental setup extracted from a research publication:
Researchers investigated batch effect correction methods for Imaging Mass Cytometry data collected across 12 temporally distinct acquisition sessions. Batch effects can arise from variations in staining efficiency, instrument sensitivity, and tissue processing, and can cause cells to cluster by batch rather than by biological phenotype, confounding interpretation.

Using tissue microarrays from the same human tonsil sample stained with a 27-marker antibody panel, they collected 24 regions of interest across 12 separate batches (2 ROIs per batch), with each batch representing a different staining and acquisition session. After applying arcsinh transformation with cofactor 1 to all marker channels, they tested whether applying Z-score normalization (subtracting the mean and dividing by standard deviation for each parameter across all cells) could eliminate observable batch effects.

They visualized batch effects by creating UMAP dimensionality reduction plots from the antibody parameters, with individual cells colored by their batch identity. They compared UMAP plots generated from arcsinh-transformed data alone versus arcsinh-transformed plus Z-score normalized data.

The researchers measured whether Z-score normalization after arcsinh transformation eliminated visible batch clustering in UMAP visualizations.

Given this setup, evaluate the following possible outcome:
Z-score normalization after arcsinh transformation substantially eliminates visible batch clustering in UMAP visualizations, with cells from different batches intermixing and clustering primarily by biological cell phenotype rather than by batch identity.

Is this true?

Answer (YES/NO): YES